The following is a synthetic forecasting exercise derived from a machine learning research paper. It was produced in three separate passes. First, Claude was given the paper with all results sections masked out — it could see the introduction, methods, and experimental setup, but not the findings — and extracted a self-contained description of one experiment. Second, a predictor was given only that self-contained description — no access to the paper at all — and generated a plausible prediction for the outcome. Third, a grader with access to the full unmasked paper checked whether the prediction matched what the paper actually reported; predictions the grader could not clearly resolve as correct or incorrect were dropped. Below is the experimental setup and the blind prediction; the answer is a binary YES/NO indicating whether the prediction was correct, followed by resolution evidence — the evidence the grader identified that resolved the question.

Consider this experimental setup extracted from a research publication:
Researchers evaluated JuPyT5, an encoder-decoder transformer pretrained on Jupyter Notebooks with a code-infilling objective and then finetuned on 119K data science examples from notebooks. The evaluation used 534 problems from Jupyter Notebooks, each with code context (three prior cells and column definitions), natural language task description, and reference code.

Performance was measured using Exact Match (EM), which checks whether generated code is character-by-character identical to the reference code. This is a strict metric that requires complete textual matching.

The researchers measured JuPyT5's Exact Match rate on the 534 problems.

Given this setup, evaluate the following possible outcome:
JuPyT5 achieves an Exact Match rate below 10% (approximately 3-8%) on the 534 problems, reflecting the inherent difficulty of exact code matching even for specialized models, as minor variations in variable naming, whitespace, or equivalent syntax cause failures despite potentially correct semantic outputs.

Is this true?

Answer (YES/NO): YES